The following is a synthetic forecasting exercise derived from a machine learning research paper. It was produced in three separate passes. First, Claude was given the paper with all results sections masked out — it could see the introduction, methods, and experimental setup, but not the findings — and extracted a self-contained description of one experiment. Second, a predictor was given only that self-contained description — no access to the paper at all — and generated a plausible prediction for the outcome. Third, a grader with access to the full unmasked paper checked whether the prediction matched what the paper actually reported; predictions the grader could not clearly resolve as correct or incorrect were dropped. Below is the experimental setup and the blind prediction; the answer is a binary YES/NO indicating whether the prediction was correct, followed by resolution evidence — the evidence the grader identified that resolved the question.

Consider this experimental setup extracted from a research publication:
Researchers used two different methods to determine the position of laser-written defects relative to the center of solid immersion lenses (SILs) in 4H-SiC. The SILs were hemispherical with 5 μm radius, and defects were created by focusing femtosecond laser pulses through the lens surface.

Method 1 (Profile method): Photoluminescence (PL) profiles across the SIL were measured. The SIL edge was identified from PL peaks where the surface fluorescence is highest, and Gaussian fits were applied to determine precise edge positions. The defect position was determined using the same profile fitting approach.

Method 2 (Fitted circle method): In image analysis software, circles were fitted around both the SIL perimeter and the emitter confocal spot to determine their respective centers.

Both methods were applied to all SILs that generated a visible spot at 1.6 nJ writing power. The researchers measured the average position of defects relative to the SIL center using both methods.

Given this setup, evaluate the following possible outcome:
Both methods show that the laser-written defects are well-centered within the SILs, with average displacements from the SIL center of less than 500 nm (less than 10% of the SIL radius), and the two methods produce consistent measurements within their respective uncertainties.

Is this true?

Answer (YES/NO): YES